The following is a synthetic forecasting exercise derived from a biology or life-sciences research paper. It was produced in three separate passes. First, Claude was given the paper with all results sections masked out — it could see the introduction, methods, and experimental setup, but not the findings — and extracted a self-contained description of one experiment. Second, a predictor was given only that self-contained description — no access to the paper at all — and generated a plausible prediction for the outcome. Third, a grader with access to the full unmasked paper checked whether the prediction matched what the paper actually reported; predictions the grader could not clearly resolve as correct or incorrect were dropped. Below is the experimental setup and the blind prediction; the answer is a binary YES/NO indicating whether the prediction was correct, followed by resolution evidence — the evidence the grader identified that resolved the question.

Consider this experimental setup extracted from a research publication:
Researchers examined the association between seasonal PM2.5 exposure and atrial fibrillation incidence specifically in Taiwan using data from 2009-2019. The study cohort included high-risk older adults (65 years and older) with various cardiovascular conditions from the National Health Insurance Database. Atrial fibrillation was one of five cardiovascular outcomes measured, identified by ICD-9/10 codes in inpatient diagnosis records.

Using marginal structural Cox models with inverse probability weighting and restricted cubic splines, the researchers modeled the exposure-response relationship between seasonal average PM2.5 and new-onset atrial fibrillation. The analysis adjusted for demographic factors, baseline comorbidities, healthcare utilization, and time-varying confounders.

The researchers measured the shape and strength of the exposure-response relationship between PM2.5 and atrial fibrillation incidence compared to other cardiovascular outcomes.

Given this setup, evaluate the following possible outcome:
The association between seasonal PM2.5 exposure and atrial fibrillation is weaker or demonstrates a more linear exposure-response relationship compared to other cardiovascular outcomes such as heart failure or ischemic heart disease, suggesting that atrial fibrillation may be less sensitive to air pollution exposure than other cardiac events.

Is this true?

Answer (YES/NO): YES